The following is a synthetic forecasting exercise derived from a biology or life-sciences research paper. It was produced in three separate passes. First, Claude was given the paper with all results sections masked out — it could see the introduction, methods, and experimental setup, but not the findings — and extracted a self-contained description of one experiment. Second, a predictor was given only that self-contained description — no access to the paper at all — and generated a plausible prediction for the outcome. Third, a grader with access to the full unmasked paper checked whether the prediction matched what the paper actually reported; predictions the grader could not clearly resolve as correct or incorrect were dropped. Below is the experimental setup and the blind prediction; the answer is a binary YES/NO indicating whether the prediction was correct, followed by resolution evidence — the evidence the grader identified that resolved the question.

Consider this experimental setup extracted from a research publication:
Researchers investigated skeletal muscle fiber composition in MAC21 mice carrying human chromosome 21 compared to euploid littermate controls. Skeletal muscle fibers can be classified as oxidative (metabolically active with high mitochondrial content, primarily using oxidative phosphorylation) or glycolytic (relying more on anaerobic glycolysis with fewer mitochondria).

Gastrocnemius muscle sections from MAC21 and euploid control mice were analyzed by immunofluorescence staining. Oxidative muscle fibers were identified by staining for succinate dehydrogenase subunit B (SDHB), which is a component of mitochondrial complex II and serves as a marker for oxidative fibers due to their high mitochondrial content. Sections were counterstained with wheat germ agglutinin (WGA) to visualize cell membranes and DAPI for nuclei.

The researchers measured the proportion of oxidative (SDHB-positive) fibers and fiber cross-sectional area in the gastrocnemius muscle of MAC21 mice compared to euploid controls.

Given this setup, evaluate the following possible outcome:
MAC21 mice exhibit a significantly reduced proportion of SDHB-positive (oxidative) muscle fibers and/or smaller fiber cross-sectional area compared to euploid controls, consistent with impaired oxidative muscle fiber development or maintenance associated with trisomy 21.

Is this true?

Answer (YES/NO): NO